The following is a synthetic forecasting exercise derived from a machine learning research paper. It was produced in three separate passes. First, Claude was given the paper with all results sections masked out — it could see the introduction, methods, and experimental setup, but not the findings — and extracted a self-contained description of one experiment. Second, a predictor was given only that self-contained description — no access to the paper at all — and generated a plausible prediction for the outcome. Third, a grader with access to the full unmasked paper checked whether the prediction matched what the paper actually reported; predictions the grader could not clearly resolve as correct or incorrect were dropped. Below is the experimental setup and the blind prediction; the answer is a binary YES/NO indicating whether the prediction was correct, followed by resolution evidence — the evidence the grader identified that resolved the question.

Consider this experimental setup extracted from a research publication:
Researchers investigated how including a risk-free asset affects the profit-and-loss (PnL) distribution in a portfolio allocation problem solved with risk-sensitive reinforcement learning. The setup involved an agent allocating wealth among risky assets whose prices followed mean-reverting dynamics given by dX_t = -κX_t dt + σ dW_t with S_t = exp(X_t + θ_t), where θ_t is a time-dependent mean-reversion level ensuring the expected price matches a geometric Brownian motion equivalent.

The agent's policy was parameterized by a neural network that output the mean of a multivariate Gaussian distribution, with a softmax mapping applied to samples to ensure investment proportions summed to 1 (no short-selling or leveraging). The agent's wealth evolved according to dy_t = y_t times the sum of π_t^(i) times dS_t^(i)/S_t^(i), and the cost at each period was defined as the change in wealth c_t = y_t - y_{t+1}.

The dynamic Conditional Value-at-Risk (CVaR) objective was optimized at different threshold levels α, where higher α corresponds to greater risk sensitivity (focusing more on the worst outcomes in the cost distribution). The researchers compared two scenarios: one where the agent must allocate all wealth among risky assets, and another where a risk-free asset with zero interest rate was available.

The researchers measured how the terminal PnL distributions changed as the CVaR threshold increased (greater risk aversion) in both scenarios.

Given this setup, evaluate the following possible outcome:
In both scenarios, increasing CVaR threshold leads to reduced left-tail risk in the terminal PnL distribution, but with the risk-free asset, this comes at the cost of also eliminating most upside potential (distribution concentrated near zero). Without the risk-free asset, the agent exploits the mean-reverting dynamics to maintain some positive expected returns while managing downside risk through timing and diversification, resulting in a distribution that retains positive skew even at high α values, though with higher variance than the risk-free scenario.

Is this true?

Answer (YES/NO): NO